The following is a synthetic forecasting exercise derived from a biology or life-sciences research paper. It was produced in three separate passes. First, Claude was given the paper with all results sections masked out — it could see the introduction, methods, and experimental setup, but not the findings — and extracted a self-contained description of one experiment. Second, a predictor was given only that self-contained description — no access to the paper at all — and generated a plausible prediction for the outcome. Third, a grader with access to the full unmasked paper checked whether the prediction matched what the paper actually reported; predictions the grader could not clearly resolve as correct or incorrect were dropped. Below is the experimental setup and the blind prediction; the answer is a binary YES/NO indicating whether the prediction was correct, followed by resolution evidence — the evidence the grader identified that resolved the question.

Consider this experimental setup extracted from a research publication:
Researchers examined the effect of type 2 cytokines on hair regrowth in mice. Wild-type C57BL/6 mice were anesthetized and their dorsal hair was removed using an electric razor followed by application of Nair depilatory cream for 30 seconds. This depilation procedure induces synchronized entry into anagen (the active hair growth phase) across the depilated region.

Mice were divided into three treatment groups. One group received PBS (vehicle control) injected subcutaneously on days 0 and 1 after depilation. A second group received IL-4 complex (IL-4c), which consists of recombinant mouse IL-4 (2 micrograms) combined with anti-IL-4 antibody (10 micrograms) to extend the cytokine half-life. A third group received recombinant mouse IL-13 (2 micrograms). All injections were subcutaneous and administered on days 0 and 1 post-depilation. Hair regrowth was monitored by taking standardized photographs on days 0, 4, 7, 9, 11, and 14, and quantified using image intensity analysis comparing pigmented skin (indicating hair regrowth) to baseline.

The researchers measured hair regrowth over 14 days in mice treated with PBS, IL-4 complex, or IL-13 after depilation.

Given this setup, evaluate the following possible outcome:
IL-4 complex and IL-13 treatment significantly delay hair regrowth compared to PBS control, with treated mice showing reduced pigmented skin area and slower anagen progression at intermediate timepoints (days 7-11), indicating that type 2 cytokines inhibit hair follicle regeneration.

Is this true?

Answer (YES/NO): YES